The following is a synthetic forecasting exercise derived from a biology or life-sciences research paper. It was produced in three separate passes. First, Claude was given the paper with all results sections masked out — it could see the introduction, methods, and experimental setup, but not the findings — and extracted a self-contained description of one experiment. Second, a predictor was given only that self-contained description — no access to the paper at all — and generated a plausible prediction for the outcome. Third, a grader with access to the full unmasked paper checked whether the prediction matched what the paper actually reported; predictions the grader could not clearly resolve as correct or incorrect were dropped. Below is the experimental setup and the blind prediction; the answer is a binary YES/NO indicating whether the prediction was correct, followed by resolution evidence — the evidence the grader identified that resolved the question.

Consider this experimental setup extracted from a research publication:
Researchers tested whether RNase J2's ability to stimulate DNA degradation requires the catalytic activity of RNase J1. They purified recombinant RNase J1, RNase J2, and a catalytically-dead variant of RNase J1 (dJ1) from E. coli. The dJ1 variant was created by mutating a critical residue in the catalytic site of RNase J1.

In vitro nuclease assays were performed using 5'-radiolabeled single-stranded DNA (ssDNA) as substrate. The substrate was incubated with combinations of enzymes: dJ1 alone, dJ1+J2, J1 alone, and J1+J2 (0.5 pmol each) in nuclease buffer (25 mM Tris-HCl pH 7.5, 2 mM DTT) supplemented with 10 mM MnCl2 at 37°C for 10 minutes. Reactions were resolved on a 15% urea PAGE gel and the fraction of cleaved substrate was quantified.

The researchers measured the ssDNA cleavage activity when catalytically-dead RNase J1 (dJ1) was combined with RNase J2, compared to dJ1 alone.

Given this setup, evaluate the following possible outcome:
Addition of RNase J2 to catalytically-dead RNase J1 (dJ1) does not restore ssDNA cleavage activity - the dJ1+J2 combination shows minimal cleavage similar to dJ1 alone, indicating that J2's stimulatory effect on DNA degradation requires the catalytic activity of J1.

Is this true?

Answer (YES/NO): YES